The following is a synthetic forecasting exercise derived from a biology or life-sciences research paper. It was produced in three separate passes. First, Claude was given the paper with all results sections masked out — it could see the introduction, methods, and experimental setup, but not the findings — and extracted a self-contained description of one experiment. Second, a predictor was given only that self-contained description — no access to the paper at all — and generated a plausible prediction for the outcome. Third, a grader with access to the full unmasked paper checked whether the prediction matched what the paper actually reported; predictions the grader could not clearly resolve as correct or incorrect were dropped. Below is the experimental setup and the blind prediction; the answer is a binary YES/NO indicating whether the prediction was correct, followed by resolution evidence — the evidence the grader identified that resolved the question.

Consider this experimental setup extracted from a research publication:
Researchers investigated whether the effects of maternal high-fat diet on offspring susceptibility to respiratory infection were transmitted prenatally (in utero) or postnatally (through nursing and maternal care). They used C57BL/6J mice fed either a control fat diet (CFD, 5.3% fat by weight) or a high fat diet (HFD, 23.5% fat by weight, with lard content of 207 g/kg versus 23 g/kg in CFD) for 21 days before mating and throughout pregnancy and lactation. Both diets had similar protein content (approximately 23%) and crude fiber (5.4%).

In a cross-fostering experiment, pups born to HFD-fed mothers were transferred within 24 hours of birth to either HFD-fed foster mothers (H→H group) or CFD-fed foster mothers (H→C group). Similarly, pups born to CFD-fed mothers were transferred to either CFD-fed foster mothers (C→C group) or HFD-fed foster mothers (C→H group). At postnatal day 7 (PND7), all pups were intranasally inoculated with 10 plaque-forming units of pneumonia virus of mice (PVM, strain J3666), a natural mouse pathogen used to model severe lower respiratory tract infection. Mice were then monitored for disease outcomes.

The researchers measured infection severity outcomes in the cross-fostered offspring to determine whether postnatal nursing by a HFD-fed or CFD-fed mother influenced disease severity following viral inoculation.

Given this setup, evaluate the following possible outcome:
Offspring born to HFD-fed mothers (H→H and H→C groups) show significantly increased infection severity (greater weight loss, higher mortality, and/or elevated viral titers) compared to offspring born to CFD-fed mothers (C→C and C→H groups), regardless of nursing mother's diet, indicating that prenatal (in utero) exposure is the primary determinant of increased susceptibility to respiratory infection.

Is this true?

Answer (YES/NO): NO